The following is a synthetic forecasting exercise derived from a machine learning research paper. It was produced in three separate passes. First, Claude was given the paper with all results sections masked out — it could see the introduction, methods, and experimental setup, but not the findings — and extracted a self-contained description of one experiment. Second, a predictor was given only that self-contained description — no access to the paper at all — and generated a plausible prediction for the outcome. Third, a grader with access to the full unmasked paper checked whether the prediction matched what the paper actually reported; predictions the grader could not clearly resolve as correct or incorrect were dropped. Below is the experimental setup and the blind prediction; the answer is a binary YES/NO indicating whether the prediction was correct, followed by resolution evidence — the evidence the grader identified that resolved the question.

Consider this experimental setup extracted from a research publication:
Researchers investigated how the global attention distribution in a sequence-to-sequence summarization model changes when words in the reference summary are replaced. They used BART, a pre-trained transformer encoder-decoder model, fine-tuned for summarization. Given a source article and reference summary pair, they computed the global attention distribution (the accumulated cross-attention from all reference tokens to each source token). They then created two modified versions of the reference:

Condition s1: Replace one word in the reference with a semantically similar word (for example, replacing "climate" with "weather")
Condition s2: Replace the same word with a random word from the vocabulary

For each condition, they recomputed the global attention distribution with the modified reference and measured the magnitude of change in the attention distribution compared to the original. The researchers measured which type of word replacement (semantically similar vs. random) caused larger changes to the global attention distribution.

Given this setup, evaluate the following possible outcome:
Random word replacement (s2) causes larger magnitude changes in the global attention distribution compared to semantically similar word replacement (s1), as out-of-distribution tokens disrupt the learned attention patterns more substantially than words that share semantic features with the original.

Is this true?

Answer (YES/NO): YES